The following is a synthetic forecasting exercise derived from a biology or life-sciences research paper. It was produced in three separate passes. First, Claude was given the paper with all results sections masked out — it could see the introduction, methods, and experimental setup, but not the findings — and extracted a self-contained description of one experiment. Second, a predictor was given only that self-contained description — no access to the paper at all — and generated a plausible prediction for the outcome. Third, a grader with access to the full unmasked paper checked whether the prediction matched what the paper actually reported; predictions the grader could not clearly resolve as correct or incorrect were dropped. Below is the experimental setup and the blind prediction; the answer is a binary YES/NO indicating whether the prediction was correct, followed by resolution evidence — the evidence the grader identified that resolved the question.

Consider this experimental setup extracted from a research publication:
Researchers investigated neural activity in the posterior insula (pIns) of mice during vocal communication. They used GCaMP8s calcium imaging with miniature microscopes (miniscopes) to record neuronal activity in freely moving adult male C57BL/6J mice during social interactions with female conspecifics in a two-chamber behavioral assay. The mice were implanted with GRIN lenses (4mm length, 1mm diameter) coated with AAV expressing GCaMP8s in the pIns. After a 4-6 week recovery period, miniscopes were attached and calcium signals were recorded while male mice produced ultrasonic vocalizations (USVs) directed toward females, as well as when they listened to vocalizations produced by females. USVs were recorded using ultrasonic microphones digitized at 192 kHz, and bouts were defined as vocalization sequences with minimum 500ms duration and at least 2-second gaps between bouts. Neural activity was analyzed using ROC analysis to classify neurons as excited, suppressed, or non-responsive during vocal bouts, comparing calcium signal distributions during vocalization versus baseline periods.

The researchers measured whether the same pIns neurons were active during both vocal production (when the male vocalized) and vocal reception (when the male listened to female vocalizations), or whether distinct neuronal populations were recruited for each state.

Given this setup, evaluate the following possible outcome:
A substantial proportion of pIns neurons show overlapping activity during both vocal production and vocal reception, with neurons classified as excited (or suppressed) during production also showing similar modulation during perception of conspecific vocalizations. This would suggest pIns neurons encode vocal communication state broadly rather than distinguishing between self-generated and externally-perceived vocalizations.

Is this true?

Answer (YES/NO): NO